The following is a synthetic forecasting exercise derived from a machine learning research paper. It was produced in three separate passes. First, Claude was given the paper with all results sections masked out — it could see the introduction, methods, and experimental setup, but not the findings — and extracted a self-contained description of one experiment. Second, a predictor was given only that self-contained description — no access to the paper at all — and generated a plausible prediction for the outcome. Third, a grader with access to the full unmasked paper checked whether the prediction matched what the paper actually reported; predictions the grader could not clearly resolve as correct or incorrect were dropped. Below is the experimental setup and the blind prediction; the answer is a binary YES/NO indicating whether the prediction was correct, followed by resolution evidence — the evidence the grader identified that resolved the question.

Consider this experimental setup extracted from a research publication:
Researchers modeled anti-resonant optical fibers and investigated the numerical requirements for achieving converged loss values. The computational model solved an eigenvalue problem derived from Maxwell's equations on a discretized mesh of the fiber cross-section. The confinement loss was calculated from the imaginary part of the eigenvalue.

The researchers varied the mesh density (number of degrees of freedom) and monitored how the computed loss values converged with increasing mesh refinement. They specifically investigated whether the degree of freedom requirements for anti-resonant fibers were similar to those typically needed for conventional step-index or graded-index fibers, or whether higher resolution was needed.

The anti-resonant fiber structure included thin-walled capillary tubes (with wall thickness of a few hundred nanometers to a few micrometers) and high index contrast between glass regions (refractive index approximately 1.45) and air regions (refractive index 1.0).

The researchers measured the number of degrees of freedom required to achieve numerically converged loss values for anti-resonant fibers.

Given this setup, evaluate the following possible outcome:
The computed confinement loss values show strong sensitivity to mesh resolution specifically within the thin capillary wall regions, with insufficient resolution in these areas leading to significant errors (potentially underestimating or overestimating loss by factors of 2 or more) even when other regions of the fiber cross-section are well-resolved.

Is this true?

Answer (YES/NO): NO